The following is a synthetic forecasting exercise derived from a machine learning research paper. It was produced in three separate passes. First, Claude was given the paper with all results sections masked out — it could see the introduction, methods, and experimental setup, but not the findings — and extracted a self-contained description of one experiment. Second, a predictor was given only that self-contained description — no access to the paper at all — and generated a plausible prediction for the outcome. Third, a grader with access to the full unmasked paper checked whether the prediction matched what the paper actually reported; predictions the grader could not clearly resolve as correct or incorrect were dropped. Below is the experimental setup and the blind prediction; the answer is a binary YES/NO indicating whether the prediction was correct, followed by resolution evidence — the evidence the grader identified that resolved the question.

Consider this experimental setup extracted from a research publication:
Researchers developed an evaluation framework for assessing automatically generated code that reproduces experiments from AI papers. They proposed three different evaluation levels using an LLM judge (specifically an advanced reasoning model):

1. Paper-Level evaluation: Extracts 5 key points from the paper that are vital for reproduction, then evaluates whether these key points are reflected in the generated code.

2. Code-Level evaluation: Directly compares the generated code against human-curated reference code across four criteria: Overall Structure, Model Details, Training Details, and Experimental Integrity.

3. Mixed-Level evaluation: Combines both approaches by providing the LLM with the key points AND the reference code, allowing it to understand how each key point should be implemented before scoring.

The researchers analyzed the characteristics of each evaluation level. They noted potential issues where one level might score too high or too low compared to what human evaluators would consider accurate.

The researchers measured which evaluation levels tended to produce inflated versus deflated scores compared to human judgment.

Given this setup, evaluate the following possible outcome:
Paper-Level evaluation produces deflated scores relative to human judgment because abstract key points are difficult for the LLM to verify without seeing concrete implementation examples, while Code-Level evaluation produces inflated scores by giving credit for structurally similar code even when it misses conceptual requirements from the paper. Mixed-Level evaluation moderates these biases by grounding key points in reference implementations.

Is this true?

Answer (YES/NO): NO